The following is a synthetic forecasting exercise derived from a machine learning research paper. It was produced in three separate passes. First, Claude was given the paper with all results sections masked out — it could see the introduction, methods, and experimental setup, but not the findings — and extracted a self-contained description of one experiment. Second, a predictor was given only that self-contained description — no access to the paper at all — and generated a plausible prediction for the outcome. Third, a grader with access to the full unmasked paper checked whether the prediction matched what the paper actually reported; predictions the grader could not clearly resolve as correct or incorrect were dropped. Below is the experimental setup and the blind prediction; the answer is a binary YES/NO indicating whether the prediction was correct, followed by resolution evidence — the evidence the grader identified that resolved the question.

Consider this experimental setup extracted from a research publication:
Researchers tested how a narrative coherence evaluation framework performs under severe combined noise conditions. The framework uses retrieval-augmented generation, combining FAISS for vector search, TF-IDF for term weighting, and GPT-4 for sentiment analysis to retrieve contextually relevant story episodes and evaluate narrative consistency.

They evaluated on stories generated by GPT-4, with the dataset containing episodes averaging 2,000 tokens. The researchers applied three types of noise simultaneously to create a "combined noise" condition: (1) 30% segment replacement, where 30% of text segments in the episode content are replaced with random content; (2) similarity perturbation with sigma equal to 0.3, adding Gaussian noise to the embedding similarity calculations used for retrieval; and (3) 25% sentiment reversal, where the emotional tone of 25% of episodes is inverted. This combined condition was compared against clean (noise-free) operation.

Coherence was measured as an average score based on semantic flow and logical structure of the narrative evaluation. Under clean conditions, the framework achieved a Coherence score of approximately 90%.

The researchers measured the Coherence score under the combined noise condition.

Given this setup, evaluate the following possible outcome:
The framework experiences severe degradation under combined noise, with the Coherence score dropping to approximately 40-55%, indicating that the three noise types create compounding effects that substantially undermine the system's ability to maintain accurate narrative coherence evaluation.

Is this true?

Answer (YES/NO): NO